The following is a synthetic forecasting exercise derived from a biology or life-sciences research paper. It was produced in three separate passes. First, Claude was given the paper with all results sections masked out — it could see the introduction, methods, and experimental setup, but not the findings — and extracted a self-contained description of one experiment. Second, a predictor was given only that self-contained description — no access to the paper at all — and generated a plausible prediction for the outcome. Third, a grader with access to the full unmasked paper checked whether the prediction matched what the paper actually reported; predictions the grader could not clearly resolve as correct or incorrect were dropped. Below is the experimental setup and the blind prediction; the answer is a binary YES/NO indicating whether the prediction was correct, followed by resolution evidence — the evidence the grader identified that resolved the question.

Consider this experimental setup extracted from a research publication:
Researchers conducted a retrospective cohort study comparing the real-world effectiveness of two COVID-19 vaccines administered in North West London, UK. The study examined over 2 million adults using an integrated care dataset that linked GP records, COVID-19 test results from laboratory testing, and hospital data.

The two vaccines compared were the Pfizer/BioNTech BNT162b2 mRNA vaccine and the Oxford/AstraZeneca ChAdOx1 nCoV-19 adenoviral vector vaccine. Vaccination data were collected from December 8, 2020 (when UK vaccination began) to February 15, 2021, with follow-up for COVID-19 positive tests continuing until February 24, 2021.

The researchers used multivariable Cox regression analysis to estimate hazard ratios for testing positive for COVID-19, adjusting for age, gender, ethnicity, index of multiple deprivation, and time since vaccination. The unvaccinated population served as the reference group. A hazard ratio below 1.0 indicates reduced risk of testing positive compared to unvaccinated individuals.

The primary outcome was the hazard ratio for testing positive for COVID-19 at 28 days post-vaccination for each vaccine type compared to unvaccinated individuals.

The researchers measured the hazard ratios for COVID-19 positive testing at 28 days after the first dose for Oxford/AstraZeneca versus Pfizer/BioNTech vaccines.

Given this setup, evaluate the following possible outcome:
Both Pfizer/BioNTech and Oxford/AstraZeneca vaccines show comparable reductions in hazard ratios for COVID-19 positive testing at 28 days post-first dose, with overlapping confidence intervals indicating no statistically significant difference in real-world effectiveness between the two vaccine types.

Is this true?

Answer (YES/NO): YES